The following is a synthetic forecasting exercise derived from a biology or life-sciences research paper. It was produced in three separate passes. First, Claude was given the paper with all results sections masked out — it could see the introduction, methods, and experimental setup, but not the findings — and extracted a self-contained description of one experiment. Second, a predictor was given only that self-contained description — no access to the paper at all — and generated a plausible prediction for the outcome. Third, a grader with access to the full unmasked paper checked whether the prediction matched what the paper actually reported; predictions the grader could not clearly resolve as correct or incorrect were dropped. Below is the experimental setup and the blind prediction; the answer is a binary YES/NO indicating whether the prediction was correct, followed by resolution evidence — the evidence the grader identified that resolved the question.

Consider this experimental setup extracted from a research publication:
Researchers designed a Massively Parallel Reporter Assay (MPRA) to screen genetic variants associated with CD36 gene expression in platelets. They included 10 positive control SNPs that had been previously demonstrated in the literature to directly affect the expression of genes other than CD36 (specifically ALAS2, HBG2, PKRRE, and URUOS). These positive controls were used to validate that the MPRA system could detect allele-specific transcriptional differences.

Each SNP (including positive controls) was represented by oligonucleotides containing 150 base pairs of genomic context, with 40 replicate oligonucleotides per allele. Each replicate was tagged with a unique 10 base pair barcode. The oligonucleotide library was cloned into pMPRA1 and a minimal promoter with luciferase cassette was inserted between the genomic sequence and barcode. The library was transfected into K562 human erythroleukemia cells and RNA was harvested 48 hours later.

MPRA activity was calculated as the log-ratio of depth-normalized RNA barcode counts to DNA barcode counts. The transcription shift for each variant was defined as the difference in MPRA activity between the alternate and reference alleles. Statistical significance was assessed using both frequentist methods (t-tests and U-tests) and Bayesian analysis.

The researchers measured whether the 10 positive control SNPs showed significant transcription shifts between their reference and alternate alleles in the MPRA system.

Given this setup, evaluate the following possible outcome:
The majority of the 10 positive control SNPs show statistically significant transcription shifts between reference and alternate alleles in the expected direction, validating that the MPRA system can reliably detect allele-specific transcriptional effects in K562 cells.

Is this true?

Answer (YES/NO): YES